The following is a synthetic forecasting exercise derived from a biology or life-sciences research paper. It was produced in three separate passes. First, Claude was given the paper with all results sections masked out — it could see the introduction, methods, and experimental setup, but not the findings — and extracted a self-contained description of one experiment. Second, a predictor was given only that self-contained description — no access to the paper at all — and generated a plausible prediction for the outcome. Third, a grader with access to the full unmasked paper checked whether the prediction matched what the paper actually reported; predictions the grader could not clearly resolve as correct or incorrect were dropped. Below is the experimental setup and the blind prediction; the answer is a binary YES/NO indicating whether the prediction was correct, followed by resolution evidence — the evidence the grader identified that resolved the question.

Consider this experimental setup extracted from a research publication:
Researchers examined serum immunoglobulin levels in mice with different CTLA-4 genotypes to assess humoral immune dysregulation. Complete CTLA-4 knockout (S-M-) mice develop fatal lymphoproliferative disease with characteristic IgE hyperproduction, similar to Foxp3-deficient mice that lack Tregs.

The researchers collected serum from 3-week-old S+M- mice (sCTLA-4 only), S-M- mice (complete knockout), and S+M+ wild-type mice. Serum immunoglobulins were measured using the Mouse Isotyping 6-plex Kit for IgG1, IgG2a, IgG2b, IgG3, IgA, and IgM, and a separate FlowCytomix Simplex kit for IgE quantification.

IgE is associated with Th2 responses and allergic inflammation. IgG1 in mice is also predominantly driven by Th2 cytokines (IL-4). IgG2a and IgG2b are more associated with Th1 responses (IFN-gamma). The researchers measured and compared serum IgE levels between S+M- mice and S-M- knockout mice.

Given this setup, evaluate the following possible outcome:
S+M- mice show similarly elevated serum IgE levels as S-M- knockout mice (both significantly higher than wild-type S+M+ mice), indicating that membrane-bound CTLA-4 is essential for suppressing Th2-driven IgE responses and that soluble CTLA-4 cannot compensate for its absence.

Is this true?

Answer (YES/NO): YES